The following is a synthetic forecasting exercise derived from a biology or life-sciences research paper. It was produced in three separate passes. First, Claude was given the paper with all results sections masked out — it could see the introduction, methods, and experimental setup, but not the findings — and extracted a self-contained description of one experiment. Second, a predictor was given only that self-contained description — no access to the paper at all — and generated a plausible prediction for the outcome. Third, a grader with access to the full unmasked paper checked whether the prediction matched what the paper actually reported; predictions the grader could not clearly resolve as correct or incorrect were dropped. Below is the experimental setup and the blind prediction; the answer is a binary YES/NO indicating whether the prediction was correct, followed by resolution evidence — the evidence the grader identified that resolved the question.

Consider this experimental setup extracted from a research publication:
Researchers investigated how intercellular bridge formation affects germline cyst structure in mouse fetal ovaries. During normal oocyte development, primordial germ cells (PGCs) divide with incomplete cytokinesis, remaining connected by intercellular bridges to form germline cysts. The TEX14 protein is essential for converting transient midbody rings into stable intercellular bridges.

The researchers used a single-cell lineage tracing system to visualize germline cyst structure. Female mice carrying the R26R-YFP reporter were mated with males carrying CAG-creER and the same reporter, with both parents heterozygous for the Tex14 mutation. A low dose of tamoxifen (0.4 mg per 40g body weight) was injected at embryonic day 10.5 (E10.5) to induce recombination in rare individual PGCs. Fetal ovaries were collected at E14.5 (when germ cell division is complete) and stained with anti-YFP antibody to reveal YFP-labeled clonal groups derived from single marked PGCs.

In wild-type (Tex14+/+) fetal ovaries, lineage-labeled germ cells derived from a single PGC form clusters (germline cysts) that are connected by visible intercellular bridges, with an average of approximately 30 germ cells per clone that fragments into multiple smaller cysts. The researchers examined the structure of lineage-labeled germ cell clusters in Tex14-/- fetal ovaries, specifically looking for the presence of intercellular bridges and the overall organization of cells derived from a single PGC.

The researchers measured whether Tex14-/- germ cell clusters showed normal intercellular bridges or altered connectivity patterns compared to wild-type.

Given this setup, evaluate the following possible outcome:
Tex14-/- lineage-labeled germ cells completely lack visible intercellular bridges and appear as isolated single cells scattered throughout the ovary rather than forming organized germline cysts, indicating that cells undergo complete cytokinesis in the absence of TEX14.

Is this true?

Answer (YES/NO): NO